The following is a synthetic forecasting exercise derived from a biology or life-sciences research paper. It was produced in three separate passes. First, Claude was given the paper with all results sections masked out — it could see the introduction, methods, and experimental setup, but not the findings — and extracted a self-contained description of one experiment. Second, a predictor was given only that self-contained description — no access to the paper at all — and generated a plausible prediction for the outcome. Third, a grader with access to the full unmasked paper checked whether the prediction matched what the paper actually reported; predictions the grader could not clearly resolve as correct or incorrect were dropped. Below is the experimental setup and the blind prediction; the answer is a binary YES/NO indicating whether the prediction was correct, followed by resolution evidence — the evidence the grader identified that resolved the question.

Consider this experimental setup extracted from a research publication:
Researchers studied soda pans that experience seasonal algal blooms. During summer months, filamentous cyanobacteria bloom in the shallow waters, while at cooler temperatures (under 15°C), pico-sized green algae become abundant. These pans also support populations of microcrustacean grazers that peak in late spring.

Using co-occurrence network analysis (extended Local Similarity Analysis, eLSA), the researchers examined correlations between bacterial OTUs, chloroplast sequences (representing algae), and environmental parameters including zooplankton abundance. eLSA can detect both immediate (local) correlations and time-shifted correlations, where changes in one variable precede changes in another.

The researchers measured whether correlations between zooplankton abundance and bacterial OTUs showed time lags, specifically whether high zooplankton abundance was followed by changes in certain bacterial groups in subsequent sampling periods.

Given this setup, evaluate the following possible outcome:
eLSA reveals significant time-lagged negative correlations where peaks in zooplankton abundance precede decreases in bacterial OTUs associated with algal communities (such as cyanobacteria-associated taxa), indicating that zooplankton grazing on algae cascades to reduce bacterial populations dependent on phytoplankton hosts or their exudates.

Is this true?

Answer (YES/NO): NO